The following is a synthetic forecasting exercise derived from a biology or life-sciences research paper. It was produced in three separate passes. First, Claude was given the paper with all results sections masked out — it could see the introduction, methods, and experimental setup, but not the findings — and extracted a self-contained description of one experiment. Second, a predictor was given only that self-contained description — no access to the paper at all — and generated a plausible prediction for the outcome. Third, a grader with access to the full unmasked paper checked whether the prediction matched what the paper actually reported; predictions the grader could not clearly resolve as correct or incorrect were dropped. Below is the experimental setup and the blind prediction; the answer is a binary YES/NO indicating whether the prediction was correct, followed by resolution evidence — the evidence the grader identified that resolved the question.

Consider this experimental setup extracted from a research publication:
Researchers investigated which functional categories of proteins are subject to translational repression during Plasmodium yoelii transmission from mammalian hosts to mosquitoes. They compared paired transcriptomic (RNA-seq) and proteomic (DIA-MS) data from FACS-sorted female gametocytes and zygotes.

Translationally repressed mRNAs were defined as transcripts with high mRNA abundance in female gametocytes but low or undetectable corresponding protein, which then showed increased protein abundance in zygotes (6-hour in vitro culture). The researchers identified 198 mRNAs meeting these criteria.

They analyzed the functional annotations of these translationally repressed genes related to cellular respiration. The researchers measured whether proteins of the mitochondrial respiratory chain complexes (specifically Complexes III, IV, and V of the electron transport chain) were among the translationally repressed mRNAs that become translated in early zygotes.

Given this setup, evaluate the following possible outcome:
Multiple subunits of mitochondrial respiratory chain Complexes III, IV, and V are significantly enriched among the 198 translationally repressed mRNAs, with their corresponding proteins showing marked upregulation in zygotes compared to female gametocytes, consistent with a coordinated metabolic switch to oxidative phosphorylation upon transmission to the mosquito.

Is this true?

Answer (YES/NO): YES